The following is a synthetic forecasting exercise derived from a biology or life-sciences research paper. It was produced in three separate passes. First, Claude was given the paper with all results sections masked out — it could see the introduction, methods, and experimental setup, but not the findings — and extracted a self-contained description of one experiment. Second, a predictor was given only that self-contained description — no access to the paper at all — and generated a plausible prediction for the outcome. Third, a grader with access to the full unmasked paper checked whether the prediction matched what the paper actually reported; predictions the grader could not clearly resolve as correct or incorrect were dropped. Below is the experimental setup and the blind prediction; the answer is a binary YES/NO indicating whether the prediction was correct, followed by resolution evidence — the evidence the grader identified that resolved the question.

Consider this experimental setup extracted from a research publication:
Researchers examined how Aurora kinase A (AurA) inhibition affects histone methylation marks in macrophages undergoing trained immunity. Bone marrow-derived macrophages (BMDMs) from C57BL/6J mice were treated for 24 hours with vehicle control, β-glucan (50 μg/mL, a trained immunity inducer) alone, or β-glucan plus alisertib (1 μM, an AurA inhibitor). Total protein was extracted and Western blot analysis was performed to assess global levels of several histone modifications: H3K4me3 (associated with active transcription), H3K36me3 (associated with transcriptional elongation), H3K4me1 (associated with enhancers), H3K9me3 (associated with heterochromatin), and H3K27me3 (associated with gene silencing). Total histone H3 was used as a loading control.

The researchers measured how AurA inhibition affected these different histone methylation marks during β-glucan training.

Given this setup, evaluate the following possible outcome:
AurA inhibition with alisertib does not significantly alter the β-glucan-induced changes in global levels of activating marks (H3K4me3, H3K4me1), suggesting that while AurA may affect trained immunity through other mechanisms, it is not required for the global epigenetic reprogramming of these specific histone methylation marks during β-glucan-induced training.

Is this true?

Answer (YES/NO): NO